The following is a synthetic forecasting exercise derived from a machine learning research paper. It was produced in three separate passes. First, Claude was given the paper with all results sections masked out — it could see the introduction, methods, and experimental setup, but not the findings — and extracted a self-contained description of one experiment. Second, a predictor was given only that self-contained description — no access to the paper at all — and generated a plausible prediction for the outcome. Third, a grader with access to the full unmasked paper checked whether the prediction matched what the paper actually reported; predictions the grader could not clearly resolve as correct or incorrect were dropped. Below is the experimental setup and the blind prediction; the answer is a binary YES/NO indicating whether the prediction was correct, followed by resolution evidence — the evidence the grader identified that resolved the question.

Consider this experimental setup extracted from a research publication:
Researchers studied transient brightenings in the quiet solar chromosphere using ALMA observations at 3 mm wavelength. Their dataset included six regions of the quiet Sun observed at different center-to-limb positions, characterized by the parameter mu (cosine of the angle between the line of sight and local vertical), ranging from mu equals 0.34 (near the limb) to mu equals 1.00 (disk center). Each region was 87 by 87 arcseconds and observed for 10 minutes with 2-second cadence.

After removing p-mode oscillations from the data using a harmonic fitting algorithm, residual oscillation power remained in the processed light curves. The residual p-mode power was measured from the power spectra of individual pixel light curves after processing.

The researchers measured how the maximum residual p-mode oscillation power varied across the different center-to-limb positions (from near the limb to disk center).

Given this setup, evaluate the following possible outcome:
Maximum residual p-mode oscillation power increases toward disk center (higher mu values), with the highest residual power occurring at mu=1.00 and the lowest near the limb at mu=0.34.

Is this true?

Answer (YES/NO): NO